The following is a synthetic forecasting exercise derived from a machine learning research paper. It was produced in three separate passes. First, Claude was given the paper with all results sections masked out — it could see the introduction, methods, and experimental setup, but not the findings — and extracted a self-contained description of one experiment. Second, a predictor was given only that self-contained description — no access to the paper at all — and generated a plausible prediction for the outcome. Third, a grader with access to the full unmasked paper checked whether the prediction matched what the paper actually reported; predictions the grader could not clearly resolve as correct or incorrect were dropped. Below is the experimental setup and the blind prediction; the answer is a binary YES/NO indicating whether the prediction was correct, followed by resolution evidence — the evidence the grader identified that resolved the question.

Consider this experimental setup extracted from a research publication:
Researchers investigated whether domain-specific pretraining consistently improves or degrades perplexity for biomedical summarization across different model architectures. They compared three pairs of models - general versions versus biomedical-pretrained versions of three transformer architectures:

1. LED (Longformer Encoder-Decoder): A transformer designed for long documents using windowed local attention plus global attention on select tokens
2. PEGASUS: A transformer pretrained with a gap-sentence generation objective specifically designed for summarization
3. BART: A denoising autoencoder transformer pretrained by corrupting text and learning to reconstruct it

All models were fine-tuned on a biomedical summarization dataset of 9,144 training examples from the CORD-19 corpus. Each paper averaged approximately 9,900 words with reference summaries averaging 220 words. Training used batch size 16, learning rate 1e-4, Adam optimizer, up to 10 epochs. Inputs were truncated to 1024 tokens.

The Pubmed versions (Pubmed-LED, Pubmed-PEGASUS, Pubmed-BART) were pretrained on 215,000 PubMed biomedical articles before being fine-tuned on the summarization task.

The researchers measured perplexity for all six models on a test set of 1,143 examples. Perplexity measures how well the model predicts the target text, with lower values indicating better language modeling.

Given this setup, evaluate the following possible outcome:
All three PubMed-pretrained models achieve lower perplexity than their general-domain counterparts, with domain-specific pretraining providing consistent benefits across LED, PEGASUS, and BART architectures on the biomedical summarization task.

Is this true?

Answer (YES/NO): NO